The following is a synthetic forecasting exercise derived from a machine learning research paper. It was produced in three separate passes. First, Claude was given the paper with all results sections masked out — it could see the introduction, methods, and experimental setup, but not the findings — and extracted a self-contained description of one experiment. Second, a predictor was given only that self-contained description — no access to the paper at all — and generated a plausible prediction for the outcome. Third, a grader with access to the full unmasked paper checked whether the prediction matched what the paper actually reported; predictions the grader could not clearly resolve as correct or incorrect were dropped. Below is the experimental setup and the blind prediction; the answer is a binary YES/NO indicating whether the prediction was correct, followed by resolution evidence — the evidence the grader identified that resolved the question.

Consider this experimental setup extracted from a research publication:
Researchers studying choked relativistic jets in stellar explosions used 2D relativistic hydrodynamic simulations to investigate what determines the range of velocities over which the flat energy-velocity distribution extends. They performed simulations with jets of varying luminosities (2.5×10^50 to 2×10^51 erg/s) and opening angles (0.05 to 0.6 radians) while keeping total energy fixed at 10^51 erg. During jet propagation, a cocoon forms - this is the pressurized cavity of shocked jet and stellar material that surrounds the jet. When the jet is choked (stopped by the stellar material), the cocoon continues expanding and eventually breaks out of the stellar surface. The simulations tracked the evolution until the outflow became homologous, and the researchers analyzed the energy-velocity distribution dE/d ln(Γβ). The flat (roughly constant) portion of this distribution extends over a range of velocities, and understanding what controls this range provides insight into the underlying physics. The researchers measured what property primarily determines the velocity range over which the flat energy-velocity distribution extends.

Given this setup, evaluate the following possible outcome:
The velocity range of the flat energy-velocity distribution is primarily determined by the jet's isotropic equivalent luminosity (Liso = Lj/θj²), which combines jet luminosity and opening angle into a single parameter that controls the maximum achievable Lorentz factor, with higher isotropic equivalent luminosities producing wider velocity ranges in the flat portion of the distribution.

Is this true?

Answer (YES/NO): NO